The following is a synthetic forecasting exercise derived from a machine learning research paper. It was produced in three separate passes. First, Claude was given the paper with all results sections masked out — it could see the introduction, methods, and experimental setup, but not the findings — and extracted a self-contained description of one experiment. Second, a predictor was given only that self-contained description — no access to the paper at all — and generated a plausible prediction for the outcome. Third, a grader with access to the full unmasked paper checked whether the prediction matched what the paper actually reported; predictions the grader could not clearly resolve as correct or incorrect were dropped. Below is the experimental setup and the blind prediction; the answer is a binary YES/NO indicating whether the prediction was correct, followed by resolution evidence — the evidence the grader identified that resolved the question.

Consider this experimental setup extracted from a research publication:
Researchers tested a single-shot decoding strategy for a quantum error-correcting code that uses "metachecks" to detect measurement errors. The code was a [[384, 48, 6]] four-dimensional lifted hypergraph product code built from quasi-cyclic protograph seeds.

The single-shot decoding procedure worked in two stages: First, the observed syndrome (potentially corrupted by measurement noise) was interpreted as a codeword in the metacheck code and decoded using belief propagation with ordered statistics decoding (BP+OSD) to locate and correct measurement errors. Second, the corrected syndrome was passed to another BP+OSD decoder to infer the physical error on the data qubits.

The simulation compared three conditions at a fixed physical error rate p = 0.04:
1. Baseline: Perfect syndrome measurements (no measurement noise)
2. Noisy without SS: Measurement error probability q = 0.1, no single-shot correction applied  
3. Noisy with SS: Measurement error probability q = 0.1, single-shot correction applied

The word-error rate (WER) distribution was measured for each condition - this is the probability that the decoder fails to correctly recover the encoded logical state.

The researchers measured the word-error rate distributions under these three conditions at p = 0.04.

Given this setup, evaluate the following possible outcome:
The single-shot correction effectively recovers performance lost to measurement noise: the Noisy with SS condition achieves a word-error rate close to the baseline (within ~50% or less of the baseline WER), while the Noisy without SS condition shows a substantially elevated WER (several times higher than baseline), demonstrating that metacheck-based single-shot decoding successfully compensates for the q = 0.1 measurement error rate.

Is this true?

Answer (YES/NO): NO